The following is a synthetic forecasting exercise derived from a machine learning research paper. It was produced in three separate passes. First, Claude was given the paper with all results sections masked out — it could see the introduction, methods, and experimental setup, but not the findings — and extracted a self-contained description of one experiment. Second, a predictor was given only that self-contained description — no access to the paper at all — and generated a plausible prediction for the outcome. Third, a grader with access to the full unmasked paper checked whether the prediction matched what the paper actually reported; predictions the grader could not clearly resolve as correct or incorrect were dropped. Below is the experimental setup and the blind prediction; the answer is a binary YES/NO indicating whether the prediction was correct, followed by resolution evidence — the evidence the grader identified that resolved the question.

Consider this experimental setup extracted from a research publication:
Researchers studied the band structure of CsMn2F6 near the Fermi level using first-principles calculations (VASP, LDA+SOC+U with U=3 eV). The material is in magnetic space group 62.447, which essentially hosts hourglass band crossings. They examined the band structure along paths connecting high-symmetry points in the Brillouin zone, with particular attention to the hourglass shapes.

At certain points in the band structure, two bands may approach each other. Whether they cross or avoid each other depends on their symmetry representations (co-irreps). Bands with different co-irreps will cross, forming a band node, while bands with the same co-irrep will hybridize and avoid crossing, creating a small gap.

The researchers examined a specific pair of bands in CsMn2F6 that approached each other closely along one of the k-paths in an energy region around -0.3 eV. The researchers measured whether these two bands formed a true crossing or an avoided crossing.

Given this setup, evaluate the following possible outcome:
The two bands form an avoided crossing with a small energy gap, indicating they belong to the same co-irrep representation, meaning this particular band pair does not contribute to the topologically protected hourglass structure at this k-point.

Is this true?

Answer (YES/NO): YES